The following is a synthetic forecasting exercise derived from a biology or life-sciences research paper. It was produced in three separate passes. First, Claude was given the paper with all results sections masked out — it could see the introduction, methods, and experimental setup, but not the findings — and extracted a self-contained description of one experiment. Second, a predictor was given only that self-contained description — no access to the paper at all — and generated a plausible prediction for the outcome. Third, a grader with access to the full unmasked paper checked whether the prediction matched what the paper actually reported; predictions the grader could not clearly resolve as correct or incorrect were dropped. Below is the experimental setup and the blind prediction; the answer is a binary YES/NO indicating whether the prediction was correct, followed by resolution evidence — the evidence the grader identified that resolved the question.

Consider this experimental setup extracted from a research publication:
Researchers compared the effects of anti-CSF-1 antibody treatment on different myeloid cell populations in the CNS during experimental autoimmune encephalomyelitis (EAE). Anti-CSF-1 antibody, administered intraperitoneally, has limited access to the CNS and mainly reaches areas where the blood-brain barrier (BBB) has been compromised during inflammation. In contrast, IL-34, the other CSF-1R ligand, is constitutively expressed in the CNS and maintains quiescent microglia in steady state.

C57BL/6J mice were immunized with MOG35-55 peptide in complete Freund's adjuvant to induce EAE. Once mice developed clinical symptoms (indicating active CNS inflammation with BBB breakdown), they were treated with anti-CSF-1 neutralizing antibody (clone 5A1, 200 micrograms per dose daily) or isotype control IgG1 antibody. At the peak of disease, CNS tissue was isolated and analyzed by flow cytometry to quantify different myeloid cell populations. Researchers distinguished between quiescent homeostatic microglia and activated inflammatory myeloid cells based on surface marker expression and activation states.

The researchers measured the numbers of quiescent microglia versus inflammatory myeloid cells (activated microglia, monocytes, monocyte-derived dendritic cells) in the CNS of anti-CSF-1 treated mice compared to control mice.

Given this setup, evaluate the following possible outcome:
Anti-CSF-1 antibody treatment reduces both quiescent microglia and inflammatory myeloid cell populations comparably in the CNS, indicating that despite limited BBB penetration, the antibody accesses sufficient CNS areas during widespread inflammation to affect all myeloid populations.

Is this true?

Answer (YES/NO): NO